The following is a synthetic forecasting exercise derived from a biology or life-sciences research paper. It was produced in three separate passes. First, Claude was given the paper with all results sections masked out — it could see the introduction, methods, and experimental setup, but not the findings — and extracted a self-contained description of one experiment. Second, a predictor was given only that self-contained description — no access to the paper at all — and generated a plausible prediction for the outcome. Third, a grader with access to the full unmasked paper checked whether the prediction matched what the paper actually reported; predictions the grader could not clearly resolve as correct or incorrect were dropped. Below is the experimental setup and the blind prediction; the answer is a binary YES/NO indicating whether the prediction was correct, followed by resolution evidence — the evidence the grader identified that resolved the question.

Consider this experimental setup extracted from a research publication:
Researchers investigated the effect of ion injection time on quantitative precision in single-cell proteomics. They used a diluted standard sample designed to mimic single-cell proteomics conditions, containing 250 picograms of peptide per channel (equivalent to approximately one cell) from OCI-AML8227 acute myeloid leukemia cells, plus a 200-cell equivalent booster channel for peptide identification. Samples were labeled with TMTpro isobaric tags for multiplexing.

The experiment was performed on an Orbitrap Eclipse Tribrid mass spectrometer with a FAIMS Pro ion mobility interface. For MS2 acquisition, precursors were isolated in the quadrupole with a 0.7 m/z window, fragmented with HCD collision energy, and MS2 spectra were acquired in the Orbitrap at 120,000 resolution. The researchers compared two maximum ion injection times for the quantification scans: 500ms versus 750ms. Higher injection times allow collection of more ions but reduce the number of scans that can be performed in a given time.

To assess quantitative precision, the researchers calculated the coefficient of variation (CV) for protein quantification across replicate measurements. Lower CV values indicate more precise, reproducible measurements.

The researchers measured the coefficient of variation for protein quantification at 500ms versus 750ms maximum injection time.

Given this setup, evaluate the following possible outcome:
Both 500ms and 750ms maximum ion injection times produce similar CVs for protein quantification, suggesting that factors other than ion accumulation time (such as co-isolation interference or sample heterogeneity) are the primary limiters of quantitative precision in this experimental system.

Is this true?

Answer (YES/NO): NO